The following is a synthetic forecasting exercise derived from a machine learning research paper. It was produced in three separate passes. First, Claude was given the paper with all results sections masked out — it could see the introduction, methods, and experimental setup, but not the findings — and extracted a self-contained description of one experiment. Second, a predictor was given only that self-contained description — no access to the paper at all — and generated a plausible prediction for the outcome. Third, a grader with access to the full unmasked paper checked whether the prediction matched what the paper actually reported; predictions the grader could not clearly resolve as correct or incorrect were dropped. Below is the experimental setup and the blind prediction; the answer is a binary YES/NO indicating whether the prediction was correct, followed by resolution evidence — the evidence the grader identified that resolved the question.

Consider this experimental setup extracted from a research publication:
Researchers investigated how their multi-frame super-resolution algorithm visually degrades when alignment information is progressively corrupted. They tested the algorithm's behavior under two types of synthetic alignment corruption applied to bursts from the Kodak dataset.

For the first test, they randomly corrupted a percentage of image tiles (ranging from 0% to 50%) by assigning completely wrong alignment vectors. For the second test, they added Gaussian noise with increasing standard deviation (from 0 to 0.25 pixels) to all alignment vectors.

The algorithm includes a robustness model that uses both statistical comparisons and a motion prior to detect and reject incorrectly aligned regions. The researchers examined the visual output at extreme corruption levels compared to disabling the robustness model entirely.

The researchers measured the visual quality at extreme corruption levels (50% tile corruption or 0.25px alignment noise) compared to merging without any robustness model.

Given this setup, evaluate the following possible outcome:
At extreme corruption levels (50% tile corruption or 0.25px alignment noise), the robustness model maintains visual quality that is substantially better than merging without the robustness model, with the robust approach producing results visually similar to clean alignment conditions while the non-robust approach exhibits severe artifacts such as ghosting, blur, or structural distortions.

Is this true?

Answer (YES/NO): NO